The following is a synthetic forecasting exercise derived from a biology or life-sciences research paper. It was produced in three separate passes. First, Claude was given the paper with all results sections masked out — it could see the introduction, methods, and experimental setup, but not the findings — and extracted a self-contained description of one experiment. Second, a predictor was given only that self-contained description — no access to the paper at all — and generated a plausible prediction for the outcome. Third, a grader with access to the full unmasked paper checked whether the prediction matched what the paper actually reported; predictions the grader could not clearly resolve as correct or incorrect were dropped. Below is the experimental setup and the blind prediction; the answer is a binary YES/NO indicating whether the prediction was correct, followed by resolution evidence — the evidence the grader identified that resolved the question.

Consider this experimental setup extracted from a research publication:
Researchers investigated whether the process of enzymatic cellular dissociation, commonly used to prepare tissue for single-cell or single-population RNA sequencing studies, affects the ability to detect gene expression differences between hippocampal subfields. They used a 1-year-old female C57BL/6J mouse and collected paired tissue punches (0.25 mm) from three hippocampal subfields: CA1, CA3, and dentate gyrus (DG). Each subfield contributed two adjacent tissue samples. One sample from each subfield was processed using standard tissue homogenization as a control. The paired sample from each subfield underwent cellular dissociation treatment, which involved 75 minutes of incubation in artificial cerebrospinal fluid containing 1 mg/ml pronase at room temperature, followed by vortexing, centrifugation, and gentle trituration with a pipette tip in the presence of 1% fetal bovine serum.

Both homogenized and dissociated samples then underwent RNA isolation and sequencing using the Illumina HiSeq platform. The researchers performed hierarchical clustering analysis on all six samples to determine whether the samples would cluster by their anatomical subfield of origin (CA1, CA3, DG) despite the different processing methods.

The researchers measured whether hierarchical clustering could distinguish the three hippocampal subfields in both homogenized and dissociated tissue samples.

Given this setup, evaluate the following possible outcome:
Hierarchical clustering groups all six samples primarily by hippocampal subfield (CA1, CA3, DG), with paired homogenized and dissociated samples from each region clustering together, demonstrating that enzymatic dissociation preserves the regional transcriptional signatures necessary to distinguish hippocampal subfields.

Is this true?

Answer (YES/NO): NO